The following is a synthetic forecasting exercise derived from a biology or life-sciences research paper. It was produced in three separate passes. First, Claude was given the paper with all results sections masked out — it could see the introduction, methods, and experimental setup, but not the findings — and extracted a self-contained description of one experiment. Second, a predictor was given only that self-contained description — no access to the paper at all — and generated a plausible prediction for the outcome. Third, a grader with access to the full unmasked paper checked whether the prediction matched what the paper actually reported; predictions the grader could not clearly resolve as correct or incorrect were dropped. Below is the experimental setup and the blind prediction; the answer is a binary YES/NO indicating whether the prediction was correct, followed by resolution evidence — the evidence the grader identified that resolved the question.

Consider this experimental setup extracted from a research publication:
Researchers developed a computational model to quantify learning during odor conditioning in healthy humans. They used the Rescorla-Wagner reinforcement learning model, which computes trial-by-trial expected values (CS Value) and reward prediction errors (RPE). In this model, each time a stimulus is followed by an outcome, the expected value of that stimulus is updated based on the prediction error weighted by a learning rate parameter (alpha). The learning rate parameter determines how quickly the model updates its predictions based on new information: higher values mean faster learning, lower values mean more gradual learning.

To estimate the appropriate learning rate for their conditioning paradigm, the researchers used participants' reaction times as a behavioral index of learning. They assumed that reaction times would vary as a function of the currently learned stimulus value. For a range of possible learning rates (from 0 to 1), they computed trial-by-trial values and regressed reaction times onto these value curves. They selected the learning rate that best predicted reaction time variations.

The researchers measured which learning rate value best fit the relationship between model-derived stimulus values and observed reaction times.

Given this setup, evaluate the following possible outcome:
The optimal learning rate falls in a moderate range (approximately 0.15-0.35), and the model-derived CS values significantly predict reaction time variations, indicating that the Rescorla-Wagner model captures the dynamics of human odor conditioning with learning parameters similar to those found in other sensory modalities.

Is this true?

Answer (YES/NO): YES